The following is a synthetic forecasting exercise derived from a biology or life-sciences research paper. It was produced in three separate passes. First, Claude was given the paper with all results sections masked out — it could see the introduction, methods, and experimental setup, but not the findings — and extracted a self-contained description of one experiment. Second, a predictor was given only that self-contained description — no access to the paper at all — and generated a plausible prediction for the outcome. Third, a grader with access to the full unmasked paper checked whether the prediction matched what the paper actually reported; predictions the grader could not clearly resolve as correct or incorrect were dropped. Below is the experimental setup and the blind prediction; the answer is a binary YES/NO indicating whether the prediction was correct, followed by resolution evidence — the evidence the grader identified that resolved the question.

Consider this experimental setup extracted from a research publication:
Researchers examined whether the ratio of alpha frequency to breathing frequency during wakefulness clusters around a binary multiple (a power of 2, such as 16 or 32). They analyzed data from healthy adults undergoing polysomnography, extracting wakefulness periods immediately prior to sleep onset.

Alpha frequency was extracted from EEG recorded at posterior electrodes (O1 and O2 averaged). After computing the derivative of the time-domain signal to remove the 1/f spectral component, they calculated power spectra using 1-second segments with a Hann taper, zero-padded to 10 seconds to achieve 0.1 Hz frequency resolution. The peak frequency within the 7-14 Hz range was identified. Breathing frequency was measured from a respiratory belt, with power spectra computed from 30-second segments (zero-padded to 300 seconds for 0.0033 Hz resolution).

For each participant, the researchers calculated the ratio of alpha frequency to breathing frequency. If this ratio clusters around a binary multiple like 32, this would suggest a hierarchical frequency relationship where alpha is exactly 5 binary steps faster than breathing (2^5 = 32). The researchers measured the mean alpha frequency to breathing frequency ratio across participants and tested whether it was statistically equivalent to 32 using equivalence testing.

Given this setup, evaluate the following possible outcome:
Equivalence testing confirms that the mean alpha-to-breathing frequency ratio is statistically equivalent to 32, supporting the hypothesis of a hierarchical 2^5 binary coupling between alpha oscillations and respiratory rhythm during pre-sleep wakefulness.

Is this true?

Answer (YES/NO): NO